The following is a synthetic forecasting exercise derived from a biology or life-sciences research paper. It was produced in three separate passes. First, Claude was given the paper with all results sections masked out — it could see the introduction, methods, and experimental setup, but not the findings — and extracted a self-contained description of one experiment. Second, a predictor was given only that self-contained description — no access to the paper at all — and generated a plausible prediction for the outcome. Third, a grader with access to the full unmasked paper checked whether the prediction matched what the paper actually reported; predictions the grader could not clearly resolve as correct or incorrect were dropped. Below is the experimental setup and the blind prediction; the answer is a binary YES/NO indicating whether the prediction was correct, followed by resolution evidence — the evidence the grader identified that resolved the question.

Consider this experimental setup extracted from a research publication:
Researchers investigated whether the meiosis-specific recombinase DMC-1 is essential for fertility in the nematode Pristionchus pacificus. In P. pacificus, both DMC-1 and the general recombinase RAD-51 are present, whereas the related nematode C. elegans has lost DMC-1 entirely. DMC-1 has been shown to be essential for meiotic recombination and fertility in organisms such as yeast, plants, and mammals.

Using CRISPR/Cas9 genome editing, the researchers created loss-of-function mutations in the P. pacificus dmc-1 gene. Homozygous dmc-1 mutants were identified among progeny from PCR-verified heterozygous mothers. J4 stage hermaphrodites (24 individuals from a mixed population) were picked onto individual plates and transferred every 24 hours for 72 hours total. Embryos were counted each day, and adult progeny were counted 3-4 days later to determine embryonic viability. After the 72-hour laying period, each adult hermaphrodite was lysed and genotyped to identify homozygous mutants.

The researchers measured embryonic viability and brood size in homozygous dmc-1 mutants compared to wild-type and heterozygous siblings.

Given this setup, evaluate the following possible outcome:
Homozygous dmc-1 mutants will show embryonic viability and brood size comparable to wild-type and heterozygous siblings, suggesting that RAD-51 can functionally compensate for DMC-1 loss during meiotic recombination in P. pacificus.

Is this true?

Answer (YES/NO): NO